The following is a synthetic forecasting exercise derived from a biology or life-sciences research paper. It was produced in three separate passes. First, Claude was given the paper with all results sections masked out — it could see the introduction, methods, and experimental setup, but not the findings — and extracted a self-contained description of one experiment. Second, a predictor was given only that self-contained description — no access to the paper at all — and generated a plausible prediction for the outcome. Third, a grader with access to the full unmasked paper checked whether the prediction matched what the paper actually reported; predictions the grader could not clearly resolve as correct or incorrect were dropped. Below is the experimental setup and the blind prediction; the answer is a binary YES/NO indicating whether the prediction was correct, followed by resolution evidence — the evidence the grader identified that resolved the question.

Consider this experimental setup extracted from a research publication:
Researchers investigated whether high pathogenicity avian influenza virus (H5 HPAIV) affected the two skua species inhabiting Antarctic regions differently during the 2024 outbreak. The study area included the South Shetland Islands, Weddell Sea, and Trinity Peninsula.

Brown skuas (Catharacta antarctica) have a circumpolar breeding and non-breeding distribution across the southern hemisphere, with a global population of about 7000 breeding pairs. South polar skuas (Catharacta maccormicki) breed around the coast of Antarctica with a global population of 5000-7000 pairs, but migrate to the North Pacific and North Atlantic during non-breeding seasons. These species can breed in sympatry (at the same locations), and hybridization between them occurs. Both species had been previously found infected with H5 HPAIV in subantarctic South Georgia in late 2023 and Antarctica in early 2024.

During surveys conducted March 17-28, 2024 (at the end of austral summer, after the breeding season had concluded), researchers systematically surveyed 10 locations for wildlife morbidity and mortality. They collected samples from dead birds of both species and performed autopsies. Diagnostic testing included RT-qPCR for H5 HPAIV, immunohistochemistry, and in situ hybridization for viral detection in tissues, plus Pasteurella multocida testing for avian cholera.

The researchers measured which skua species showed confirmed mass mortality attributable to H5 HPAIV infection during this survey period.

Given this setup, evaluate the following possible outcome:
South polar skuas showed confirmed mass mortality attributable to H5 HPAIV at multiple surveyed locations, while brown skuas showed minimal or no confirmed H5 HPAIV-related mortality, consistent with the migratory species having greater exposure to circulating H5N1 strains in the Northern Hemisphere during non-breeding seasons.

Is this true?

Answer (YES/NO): NO